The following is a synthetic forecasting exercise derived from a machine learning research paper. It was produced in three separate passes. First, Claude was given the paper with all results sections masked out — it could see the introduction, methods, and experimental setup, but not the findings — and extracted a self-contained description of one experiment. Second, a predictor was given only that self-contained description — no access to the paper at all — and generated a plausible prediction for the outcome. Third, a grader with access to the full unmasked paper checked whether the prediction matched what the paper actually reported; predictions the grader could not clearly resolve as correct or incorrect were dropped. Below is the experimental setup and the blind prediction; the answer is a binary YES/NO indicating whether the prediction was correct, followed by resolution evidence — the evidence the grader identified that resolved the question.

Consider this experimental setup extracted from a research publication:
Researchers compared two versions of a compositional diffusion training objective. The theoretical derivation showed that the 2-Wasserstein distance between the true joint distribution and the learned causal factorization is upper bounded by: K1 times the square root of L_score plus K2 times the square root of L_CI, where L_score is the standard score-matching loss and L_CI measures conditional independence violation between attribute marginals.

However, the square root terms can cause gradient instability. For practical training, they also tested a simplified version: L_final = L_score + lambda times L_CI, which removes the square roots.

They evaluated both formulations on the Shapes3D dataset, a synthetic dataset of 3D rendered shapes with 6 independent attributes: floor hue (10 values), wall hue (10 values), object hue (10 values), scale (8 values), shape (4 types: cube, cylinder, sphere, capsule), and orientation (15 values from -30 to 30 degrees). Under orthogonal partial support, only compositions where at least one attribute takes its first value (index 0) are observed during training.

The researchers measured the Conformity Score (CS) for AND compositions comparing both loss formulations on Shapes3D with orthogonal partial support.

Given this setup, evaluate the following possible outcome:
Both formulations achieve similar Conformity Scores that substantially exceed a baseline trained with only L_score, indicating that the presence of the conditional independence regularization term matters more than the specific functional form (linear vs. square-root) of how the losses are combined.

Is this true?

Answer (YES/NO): NO